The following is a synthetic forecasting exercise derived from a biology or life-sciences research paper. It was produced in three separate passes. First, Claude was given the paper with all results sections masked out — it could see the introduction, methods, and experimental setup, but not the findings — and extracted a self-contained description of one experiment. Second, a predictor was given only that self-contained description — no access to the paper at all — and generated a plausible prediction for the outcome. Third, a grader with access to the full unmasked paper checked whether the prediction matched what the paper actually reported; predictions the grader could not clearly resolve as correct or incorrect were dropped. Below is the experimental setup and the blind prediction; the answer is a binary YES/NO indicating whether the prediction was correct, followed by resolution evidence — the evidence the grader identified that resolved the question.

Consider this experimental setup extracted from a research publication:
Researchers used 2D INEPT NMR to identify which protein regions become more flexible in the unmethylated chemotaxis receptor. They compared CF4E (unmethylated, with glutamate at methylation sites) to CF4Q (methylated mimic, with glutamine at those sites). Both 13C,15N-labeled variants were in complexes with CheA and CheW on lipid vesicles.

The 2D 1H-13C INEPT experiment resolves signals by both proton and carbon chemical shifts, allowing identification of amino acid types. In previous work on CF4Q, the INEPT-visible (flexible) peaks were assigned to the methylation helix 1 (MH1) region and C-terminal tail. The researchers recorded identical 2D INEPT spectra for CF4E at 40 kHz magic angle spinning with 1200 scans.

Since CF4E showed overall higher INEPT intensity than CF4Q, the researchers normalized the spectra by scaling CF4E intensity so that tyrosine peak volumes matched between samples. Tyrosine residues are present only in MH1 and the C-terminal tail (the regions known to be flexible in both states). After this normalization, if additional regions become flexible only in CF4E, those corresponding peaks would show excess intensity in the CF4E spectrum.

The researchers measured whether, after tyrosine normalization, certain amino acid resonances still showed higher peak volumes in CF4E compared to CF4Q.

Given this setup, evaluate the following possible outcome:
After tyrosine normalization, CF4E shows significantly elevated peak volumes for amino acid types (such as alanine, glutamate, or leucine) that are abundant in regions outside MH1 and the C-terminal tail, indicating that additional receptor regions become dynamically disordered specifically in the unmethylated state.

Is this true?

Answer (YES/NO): NO